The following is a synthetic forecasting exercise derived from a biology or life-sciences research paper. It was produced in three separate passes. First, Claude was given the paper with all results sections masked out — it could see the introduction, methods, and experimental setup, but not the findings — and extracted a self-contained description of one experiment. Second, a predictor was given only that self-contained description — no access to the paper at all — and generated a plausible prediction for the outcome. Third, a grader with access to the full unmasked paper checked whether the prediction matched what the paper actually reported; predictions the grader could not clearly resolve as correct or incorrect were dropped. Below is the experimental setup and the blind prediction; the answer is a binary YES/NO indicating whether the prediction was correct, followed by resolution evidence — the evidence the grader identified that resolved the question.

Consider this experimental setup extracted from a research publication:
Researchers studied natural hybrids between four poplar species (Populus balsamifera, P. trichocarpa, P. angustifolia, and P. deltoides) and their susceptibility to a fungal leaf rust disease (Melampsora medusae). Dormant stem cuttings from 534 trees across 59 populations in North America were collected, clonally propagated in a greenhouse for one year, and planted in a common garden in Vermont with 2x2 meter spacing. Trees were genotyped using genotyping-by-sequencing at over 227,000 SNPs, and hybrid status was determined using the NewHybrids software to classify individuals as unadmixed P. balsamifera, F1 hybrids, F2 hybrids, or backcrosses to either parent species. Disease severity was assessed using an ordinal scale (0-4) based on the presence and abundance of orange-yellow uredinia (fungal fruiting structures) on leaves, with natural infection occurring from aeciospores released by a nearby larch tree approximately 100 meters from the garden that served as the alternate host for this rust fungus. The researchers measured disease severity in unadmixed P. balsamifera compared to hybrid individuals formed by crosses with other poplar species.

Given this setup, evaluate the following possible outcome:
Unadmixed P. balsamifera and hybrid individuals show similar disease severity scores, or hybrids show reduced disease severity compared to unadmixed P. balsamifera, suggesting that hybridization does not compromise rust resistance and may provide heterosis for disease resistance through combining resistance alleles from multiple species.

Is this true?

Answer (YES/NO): NO